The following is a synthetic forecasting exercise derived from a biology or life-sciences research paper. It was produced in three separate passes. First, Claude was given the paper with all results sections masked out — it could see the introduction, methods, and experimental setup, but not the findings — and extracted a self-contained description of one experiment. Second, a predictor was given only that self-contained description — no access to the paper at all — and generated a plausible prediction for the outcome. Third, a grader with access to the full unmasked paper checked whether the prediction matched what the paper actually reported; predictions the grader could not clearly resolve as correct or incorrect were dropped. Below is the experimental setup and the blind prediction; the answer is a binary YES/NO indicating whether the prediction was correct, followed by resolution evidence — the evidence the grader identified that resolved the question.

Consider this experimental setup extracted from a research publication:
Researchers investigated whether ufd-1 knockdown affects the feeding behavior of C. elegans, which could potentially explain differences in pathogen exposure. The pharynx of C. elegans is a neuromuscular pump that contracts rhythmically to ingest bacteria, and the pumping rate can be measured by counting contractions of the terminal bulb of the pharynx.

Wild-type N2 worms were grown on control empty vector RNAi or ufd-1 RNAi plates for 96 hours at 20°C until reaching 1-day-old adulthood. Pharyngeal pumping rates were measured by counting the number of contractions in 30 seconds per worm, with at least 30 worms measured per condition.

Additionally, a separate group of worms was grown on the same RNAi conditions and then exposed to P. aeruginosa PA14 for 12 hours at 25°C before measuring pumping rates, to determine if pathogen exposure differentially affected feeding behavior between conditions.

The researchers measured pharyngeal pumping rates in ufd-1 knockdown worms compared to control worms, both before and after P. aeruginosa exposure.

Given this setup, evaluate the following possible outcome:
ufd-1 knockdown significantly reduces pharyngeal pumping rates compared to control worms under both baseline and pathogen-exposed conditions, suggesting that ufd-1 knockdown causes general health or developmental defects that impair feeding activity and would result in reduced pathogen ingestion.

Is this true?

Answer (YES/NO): NO